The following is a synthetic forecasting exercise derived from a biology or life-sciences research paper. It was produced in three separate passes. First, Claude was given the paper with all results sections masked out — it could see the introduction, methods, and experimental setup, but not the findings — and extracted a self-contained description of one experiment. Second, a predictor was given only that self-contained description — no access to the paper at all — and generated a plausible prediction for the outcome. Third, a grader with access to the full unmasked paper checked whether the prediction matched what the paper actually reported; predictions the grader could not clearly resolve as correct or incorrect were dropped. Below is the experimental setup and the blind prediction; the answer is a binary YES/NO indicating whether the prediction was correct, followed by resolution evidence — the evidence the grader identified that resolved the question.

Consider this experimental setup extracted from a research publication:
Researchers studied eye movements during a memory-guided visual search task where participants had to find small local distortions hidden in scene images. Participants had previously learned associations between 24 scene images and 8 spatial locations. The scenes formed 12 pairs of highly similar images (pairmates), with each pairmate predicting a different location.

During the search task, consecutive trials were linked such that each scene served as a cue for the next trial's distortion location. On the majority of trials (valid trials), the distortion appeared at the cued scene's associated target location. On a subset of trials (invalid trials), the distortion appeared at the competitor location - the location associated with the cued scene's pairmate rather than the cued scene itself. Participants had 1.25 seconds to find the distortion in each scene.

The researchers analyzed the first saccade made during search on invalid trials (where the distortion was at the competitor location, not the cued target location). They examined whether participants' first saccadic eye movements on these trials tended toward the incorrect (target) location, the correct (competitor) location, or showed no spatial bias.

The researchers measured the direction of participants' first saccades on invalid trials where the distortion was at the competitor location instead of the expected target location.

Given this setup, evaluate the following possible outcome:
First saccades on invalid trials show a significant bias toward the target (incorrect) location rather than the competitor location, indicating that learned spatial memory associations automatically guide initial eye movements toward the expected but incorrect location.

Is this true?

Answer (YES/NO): YES